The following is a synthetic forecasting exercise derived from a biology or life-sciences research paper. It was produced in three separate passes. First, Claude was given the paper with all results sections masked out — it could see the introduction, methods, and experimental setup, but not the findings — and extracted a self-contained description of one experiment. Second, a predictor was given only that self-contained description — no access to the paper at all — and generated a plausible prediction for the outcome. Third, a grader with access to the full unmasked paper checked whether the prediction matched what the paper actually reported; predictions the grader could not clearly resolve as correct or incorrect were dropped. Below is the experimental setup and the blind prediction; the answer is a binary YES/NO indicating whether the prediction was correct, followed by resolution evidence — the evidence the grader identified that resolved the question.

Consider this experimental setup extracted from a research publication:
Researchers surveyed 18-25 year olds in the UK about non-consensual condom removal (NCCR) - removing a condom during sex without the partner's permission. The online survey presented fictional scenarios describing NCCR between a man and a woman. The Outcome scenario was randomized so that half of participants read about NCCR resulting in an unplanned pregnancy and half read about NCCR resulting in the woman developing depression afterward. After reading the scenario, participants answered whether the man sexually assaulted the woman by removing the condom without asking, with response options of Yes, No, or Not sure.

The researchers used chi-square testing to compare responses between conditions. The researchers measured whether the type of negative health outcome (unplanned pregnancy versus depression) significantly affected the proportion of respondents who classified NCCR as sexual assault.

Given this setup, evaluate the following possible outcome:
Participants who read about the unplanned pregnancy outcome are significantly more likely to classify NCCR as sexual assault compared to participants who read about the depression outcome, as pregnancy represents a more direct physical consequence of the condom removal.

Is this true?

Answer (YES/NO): NO